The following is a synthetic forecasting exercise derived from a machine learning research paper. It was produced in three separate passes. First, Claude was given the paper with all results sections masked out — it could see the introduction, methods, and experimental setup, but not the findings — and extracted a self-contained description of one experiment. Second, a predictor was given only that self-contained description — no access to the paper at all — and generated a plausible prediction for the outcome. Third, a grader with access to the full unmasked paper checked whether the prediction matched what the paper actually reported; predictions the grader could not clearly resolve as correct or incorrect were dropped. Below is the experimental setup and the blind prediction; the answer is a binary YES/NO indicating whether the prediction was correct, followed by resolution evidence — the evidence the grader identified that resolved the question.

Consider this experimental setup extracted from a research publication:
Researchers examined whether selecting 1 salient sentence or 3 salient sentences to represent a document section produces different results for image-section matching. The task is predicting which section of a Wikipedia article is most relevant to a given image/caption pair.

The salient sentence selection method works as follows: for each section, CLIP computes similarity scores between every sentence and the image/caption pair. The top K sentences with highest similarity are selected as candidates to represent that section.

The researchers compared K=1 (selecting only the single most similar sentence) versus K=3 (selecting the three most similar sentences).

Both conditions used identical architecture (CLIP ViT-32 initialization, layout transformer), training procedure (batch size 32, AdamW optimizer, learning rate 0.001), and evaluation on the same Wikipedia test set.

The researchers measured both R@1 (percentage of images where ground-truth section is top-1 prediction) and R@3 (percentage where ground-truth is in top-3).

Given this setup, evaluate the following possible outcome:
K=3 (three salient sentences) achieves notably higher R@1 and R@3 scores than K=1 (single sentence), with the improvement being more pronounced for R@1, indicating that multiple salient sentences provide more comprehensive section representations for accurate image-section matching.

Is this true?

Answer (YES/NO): NO